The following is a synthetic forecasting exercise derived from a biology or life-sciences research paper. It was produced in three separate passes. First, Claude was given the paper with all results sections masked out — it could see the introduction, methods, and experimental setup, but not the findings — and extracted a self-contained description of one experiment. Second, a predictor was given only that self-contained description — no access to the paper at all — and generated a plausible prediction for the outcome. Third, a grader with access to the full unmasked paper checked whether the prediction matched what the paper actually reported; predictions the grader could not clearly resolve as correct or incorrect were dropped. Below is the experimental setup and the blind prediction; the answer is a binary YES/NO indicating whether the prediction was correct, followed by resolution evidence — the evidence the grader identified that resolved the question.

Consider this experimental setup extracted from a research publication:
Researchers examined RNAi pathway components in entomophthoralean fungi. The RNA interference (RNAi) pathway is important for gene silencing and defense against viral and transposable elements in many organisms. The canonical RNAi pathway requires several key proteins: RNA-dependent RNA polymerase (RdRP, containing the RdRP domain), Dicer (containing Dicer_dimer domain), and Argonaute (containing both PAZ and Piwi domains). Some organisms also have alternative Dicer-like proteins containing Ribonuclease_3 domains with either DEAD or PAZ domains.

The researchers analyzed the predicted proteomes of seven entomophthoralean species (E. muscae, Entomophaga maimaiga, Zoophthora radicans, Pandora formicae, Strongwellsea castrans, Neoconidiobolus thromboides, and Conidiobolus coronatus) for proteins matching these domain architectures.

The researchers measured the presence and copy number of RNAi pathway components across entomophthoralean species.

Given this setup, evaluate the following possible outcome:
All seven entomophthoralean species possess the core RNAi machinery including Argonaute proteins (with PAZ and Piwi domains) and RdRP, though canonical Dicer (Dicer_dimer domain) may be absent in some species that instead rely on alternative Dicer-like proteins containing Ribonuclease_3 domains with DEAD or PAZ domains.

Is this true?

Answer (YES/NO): NO